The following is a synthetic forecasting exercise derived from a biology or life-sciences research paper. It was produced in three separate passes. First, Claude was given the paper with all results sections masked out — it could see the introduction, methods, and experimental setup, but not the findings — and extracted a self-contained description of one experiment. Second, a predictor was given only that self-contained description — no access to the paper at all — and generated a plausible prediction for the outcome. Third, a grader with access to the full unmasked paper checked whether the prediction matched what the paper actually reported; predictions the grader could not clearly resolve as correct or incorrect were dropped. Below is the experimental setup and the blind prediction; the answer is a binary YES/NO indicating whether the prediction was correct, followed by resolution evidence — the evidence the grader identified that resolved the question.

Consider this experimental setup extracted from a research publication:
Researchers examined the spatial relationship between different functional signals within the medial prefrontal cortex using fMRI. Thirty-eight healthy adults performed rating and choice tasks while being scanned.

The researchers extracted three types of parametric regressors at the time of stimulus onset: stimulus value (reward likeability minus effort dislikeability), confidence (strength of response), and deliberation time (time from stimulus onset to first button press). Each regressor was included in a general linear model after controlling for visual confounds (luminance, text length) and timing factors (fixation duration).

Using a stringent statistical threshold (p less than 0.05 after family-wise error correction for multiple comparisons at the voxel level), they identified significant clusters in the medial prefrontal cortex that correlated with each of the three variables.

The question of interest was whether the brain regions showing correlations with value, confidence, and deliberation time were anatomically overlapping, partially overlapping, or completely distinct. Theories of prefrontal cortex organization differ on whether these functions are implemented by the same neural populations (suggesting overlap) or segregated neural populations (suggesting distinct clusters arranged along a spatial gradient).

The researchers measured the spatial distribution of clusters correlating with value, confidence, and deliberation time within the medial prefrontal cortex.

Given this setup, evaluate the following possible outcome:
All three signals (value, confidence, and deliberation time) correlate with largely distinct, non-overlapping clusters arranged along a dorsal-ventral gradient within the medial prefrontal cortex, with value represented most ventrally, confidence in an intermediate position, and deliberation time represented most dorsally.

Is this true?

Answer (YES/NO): YES